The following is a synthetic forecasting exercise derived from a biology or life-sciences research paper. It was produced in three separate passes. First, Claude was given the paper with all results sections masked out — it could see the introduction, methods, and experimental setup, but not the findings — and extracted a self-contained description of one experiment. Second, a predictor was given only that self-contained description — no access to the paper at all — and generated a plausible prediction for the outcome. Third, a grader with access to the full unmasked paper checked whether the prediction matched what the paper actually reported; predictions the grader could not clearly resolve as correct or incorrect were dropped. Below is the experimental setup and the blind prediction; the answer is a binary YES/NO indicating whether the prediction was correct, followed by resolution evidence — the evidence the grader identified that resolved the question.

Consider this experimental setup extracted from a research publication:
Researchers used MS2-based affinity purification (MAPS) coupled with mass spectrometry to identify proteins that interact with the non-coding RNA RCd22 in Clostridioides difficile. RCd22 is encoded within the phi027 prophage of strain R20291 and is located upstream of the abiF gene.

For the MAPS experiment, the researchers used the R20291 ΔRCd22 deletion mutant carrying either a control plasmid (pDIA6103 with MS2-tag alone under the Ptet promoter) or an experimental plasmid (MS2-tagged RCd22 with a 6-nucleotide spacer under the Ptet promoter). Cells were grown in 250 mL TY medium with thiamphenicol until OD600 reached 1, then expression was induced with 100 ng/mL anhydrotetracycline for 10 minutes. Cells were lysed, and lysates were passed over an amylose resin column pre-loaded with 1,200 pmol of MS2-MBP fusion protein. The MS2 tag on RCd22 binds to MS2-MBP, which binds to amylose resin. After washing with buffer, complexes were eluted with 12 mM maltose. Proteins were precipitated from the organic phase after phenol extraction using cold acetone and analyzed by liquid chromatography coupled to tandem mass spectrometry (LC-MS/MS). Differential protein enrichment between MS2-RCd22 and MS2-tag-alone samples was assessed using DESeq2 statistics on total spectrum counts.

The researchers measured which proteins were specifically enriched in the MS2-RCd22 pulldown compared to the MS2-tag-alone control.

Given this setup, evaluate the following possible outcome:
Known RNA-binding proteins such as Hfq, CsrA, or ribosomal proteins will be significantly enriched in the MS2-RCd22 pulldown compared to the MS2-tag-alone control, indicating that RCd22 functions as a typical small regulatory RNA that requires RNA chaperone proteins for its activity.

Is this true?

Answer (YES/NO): NO